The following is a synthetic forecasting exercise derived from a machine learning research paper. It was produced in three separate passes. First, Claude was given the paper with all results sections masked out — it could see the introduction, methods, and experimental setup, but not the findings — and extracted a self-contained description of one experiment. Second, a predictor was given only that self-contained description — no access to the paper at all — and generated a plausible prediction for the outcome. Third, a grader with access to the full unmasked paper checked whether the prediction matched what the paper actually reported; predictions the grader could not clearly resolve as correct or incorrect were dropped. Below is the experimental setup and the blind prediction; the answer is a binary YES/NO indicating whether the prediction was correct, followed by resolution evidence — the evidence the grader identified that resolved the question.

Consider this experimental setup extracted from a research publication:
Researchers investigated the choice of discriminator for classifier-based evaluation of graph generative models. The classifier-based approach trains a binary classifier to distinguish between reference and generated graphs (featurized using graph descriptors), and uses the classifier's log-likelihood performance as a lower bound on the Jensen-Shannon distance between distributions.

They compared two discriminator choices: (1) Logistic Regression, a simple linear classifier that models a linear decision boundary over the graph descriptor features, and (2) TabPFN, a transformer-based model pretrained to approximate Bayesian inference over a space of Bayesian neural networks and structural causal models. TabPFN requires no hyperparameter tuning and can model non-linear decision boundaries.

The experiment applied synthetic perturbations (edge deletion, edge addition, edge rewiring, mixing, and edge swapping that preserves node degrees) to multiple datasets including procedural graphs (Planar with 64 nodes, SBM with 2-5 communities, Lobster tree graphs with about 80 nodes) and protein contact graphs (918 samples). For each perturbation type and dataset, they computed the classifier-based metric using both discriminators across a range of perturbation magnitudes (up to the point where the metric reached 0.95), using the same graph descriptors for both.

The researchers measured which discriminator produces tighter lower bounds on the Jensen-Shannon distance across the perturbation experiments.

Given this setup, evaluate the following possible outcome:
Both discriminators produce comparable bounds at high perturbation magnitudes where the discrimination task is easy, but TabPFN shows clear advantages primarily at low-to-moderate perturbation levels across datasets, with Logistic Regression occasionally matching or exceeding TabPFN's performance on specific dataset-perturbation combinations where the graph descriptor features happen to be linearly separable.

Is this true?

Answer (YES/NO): NO